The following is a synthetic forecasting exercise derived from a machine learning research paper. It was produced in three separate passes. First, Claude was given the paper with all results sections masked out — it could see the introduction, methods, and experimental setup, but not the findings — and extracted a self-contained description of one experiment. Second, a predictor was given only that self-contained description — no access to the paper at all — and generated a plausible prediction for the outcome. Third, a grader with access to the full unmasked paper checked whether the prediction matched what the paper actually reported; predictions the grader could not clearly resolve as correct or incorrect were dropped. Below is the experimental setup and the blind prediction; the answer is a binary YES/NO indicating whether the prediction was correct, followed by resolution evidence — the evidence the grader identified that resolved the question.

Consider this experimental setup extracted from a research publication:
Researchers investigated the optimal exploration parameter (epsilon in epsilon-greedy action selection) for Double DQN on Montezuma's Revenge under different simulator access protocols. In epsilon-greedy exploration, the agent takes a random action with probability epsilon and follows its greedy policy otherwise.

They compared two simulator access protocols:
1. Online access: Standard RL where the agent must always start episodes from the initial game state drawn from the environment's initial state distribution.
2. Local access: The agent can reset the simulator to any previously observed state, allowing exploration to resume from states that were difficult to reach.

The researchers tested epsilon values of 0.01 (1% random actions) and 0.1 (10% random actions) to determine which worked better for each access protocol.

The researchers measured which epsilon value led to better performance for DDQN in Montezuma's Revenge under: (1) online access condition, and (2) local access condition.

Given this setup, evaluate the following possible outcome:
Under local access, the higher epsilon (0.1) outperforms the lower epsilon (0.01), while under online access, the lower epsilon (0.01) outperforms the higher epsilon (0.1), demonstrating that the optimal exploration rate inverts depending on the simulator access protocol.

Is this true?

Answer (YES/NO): NO